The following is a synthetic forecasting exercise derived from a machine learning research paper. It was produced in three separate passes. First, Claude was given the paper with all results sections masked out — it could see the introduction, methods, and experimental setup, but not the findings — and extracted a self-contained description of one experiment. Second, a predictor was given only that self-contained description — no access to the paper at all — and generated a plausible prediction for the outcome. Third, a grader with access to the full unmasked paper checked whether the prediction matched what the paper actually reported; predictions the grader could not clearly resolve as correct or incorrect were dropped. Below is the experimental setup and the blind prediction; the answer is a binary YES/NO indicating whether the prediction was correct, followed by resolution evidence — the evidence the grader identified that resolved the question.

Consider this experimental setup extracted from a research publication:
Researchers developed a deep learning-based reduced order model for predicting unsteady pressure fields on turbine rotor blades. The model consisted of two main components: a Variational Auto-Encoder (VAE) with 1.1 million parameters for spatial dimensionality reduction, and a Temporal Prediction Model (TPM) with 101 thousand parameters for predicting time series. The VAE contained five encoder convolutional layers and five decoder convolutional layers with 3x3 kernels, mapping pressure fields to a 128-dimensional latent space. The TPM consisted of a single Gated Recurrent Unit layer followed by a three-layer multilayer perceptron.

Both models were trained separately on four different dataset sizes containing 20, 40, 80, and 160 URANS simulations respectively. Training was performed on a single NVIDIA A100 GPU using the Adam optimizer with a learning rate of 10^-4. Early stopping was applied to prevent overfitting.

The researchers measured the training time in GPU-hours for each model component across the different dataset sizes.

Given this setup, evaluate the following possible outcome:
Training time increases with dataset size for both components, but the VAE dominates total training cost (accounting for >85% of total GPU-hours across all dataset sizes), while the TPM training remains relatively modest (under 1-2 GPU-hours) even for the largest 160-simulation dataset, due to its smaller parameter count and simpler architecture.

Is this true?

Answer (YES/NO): NO